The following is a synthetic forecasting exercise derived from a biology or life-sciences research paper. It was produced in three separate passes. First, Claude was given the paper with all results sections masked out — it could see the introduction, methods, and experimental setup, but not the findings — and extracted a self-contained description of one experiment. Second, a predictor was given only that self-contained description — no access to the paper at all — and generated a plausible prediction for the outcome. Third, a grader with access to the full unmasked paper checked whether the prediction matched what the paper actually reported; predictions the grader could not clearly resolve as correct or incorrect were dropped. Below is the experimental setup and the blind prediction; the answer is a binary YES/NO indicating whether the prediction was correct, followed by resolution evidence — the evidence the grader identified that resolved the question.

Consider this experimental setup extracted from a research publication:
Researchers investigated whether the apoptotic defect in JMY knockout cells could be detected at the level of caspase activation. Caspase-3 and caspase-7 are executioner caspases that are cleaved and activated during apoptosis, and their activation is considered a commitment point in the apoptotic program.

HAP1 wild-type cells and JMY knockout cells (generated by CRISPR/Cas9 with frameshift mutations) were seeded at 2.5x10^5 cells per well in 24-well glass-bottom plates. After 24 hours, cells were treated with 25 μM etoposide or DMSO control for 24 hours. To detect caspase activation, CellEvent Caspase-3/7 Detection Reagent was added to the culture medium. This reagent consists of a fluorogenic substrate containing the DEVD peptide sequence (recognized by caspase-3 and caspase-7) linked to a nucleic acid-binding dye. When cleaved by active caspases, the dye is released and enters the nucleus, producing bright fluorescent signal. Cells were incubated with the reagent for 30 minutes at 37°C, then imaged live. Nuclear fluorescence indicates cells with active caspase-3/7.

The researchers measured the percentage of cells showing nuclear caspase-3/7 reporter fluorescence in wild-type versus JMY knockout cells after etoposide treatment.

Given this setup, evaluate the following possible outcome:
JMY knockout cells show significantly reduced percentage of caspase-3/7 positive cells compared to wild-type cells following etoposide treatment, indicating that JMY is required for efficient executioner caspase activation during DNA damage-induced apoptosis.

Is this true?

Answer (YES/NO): YES